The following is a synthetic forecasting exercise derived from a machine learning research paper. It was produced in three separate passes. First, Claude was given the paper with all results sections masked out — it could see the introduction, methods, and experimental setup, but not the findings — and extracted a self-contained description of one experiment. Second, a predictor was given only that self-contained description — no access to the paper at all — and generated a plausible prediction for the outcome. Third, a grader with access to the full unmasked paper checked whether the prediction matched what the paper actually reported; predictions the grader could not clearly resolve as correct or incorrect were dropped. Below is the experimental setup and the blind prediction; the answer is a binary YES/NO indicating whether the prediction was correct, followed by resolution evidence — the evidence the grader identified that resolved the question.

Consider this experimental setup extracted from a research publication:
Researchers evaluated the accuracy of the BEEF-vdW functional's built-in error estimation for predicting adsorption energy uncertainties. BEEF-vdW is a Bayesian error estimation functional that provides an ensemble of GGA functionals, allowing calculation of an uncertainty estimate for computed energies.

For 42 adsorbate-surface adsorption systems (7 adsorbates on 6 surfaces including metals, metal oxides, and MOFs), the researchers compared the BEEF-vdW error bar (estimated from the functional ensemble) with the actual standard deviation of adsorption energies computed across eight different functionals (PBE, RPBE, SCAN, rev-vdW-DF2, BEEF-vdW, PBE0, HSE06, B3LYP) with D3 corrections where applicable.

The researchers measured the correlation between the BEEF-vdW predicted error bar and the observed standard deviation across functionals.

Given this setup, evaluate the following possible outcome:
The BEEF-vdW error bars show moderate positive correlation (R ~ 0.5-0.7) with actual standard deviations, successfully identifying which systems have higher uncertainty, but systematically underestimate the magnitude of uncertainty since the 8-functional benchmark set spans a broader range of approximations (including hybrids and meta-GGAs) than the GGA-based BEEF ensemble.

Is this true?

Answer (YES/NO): YES